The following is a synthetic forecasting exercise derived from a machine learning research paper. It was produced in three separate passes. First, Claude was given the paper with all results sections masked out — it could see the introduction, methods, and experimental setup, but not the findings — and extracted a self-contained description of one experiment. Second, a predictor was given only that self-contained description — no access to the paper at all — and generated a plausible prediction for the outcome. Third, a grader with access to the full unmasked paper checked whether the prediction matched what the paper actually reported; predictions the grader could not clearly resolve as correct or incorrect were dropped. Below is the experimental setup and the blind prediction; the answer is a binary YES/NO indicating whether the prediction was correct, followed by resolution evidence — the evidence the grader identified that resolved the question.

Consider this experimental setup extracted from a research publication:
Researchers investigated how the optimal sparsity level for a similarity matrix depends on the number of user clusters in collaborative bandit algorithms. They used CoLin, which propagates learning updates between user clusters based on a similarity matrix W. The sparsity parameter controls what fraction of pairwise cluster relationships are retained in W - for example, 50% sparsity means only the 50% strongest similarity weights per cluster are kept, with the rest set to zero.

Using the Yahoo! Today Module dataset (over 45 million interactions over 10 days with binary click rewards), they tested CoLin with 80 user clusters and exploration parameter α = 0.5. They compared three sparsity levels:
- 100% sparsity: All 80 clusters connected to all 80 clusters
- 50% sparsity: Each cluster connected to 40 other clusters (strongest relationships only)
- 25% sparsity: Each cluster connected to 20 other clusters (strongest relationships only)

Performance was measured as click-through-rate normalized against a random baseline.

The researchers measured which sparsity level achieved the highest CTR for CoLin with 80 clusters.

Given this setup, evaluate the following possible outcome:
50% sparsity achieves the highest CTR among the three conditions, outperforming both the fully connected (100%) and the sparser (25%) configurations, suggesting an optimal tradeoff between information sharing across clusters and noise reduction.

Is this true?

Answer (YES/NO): YES